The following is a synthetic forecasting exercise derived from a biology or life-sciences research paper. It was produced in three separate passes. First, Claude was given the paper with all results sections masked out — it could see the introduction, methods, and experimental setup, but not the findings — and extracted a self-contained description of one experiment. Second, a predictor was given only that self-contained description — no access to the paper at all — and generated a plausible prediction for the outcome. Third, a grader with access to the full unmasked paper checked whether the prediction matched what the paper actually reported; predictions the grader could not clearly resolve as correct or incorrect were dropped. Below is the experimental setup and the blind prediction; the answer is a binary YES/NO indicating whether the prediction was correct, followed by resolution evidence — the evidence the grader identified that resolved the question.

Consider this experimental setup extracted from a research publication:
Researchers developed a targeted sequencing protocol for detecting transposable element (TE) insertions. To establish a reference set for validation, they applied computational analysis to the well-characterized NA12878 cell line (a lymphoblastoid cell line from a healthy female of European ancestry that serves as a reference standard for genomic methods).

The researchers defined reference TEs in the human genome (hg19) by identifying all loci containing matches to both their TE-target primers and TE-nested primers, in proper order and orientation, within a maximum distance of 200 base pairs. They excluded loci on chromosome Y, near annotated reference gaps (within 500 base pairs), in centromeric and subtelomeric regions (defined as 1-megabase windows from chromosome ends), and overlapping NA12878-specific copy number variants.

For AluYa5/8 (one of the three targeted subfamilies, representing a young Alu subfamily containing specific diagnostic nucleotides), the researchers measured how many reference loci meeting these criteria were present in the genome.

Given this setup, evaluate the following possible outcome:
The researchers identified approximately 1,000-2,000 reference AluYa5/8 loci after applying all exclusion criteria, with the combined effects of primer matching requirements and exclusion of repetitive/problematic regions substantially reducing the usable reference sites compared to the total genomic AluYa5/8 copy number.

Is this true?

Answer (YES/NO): NO